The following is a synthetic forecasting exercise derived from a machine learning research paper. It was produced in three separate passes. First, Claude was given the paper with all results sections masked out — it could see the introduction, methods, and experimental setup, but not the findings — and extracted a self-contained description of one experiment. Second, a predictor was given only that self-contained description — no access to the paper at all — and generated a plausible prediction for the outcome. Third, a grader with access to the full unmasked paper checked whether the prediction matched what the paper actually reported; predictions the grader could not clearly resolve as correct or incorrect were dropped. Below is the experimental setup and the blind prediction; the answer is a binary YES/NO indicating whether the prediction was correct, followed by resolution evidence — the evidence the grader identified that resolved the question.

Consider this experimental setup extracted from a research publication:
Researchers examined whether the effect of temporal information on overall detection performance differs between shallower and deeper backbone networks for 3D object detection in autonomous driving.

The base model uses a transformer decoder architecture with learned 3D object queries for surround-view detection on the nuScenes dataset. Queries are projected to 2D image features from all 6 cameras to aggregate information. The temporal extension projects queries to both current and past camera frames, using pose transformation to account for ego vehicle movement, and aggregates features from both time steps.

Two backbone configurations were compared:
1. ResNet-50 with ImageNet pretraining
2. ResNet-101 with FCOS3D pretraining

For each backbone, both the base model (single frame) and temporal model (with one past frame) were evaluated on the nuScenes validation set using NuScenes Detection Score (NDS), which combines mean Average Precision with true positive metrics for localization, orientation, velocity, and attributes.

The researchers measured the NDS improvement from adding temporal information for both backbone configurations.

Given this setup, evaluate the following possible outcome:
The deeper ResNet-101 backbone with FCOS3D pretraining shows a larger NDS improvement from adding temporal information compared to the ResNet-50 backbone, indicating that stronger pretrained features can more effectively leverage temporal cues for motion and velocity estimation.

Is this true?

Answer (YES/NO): NO